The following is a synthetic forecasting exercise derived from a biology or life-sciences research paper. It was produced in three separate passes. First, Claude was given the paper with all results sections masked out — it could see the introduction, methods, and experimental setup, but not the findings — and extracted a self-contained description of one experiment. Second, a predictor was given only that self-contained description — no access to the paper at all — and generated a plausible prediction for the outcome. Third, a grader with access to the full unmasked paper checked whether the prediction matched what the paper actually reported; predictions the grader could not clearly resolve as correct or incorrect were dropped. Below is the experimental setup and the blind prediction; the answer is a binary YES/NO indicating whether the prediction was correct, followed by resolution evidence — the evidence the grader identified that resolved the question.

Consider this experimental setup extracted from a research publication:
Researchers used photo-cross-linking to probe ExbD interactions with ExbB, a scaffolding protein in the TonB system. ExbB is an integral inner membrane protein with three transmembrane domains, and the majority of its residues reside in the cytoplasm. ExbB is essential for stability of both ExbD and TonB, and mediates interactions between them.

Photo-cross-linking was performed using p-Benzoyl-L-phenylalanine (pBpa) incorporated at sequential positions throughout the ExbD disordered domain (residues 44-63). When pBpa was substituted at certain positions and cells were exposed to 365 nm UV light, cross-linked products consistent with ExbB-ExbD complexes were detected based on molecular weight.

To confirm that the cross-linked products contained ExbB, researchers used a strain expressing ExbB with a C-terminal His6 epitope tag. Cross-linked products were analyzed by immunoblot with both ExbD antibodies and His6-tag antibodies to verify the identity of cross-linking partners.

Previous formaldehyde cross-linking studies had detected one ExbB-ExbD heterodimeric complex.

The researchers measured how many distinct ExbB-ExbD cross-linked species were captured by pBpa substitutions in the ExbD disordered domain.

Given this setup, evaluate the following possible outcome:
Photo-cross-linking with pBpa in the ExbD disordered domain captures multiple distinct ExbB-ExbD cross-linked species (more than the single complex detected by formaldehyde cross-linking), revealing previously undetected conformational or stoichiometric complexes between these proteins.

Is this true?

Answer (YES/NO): YES